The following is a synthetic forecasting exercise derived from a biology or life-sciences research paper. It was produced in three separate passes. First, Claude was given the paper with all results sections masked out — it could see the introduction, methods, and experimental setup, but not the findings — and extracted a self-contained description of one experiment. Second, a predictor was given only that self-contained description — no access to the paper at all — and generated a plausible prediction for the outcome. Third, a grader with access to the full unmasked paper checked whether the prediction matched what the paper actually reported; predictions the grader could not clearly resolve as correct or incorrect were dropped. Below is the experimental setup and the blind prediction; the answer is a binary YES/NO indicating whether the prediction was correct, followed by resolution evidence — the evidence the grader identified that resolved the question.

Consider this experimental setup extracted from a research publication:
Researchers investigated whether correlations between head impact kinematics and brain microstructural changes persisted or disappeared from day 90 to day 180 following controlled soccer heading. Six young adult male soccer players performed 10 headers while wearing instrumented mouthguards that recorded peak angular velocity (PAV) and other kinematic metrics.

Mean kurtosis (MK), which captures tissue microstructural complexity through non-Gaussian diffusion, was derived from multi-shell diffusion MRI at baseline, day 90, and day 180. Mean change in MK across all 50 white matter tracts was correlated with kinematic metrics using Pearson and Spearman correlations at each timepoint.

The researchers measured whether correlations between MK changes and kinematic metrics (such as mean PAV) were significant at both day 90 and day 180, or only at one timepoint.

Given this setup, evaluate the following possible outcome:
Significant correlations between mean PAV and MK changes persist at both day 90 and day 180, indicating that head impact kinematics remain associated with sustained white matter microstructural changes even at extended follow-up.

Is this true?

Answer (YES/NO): NO